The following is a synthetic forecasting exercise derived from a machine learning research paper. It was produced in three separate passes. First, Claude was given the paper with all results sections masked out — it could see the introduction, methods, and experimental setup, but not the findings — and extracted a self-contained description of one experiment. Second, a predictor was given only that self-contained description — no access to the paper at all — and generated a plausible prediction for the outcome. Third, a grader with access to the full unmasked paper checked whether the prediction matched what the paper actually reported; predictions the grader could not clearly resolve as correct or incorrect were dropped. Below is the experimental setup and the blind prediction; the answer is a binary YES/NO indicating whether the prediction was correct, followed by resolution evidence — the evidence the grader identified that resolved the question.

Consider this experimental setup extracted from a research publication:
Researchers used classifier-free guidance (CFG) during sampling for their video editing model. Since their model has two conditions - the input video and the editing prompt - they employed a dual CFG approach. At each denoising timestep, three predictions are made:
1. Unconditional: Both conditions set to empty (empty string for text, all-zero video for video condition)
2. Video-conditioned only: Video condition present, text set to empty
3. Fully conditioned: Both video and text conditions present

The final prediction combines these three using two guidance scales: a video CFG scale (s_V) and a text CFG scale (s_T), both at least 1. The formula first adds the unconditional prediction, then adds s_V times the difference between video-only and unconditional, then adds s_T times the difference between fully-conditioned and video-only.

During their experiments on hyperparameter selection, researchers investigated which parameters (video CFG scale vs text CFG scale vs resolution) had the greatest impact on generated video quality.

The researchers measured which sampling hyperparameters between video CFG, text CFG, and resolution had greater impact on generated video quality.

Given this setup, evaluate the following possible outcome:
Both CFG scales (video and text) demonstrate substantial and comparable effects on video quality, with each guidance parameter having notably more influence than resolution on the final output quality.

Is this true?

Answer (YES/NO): NO